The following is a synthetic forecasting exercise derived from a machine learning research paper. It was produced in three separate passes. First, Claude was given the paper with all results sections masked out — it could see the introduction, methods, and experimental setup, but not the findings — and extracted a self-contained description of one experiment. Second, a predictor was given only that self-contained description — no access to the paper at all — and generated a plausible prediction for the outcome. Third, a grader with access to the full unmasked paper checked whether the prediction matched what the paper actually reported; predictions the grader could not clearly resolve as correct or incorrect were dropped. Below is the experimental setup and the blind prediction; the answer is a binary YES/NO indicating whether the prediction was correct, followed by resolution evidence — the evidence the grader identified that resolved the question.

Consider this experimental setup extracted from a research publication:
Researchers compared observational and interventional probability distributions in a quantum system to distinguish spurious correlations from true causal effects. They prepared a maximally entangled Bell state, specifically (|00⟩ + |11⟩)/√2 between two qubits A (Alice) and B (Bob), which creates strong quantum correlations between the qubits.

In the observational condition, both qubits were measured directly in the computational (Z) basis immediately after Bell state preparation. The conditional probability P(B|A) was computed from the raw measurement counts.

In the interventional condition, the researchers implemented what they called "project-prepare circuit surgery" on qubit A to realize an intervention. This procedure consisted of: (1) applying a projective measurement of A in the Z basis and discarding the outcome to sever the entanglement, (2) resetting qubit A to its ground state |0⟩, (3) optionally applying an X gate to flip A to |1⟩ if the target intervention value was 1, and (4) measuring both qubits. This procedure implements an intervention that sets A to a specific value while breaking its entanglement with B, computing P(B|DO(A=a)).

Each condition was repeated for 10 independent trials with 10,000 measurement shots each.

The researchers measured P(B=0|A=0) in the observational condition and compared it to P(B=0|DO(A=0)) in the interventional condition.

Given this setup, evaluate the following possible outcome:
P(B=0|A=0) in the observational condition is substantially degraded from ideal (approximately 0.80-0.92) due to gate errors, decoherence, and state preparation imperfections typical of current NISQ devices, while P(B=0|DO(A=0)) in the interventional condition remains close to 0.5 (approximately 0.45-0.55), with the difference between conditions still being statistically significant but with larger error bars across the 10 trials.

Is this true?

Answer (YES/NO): NO